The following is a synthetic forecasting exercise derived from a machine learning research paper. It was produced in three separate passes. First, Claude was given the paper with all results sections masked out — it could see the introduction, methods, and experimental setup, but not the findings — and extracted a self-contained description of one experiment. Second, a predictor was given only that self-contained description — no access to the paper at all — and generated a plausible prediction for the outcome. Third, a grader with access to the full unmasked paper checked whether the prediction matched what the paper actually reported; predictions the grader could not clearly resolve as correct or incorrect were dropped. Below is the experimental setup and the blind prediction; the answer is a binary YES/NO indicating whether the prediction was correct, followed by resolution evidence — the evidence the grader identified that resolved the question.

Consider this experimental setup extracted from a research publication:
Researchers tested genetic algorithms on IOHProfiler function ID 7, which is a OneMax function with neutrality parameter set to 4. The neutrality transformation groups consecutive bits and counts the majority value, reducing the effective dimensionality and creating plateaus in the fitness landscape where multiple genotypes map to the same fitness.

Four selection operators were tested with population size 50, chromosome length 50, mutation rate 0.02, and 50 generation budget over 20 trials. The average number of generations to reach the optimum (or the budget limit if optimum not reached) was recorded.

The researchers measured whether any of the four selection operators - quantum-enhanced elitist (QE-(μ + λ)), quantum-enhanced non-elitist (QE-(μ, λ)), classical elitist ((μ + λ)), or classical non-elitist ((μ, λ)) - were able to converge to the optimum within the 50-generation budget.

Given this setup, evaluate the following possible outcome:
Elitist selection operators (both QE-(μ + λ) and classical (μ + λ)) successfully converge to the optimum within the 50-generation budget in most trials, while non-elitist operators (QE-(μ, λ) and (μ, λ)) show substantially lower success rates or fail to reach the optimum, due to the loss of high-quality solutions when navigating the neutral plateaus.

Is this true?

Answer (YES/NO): NO